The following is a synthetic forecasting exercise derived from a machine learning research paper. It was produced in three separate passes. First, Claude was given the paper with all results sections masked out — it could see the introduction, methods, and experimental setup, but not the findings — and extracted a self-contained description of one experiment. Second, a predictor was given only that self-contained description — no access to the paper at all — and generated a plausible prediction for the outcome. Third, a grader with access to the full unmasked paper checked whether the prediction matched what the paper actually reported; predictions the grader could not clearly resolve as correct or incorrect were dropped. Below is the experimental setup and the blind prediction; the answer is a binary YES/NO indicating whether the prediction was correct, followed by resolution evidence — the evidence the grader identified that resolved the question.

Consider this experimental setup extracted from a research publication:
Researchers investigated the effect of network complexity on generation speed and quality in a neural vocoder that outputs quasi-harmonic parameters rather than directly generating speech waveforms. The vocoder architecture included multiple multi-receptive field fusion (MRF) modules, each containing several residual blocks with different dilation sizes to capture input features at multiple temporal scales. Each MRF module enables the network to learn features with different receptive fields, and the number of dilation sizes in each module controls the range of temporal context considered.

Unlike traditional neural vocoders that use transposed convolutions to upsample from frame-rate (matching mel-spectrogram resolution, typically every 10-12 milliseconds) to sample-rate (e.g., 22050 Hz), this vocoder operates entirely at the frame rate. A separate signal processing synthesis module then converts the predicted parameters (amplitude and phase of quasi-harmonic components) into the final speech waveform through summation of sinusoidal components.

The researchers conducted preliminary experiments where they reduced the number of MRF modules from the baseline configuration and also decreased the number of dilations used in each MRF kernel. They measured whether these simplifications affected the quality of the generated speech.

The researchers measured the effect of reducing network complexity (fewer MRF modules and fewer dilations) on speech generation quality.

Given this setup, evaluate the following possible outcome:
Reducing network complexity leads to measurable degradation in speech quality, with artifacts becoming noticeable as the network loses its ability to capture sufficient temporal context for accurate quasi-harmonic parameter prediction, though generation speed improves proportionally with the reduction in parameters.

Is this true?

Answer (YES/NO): NO